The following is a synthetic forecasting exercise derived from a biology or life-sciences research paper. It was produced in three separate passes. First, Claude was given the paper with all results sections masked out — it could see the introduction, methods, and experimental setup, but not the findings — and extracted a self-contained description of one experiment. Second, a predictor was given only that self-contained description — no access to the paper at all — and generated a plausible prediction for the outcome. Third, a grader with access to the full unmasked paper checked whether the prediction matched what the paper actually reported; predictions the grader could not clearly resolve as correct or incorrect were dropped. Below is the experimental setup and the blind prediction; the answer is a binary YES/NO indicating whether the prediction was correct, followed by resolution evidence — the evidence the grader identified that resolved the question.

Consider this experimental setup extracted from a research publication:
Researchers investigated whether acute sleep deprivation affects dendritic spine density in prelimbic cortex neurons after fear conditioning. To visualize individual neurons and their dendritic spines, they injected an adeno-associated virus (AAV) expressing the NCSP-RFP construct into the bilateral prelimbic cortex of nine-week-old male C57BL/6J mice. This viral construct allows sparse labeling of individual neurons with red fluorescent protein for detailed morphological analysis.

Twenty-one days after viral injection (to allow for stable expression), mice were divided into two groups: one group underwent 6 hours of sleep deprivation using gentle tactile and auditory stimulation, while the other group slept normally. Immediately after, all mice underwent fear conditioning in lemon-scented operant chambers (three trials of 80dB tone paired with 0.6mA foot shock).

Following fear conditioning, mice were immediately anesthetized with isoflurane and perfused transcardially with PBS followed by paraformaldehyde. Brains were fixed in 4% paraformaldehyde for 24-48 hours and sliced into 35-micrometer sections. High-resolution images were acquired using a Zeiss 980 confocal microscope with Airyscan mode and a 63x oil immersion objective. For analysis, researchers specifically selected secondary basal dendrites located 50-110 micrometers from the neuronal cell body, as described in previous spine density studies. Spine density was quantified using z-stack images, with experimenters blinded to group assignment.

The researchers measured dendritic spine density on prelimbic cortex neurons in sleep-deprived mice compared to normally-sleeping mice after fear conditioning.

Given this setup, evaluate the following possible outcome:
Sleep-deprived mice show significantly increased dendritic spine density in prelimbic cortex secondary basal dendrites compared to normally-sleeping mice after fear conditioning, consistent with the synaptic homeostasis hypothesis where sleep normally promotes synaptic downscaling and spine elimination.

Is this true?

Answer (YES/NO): NO